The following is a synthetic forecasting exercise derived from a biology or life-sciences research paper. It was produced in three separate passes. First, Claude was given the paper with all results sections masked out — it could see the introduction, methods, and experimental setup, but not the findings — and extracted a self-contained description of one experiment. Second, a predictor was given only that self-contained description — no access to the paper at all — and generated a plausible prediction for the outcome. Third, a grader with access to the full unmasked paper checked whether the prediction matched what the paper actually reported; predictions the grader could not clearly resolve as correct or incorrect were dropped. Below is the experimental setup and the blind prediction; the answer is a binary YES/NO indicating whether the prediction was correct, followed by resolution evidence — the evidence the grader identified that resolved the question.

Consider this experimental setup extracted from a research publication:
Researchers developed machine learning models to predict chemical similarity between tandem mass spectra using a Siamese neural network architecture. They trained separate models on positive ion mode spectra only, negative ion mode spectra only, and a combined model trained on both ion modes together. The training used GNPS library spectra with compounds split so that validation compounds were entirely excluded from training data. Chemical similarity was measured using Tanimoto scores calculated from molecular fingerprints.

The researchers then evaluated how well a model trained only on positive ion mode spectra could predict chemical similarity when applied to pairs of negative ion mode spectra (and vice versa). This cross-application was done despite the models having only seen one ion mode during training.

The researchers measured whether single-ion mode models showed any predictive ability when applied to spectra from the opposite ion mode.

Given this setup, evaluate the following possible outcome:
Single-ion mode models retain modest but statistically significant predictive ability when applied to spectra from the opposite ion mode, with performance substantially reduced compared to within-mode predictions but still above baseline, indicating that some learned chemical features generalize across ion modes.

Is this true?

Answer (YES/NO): YES